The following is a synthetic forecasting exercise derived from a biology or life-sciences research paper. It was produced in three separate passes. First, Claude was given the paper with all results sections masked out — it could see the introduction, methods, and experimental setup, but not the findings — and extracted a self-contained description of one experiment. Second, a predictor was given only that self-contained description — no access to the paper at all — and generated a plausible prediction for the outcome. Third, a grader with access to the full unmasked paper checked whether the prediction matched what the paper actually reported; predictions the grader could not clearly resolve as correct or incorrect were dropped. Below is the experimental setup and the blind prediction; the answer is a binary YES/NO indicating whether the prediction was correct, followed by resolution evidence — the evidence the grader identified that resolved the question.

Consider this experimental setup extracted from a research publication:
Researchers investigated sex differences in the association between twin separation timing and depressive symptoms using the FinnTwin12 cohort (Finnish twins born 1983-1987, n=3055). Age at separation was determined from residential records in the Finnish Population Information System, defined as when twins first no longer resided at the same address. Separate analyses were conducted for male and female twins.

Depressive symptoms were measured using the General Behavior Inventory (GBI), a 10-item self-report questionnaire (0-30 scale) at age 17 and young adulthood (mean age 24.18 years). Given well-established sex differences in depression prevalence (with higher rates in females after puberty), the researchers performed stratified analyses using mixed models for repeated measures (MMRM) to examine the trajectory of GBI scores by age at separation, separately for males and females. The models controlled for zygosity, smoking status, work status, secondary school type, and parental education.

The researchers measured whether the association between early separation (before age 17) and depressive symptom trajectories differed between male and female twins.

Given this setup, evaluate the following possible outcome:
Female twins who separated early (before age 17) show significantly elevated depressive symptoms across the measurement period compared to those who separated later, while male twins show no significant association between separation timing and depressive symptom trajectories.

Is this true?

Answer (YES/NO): NO